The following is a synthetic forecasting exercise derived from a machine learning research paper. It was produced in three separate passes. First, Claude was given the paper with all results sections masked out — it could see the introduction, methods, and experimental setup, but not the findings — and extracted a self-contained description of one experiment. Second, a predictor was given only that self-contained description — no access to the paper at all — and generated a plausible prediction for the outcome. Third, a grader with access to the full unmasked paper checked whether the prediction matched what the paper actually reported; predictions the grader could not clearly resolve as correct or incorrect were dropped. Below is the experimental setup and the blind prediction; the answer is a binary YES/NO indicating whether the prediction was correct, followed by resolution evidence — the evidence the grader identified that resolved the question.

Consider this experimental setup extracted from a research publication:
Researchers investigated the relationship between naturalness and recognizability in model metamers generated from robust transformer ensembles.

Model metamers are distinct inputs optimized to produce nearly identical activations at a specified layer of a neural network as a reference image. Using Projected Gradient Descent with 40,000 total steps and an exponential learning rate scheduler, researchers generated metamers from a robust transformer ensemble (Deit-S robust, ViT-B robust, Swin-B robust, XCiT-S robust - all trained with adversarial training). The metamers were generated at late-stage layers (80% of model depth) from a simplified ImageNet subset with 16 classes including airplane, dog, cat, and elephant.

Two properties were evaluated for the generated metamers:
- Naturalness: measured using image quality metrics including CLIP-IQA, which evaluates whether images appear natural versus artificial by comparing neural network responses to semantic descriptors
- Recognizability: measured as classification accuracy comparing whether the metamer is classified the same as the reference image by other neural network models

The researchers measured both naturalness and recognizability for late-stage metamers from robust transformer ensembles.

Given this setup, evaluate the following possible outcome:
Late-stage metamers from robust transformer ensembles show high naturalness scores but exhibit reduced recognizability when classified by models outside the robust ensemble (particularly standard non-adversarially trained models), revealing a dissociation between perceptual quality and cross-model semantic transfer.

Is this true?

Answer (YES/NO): YES